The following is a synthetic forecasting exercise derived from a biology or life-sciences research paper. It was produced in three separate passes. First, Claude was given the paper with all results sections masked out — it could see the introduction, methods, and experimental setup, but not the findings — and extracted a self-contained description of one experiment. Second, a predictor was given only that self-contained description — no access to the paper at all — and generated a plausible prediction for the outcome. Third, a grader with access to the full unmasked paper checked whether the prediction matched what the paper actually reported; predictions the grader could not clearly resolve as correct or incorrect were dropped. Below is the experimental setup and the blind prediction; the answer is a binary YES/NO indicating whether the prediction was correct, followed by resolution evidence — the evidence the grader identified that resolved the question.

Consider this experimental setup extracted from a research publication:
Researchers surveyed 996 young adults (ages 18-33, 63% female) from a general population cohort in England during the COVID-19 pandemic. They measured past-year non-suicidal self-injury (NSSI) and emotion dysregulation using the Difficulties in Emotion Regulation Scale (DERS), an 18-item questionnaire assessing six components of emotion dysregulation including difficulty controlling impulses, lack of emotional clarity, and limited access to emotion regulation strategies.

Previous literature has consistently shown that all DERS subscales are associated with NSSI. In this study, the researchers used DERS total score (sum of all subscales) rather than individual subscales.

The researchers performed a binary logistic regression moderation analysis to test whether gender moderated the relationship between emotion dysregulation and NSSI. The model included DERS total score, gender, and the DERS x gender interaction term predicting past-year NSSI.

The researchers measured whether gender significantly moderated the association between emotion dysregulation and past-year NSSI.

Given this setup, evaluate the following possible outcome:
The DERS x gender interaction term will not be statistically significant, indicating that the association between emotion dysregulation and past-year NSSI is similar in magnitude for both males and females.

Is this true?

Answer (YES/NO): YES